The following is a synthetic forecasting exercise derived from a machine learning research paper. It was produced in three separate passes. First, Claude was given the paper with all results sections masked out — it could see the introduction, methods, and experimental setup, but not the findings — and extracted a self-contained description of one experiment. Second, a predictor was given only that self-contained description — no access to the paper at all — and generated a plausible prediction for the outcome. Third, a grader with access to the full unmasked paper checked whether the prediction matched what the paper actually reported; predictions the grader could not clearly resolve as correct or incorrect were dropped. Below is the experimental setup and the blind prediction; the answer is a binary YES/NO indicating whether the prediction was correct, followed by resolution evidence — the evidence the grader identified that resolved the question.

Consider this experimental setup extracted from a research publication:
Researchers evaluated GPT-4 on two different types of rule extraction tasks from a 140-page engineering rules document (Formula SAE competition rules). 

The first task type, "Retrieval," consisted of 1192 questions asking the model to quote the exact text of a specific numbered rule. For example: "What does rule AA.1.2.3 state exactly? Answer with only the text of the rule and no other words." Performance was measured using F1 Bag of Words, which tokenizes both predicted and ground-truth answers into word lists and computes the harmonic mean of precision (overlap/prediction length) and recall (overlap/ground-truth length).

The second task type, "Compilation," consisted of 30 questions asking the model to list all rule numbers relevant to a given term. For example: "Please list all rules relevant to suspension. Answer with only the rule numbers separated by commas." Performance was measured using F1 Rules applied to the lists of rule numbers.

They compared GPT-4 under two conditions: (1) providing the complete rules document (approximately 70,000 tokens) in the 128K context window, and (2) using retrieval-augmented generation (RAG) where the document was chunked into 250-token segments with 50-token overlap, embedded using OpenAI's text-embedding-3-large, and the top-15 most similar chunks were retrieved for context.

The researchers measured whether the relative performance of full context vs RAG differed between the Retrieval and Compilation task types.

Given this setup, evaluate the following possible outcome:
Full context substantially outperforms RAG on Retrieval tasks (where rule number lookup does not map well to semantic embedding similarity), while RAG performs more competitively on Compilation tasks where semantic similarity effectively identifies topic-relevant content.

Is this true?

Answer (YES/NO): YES